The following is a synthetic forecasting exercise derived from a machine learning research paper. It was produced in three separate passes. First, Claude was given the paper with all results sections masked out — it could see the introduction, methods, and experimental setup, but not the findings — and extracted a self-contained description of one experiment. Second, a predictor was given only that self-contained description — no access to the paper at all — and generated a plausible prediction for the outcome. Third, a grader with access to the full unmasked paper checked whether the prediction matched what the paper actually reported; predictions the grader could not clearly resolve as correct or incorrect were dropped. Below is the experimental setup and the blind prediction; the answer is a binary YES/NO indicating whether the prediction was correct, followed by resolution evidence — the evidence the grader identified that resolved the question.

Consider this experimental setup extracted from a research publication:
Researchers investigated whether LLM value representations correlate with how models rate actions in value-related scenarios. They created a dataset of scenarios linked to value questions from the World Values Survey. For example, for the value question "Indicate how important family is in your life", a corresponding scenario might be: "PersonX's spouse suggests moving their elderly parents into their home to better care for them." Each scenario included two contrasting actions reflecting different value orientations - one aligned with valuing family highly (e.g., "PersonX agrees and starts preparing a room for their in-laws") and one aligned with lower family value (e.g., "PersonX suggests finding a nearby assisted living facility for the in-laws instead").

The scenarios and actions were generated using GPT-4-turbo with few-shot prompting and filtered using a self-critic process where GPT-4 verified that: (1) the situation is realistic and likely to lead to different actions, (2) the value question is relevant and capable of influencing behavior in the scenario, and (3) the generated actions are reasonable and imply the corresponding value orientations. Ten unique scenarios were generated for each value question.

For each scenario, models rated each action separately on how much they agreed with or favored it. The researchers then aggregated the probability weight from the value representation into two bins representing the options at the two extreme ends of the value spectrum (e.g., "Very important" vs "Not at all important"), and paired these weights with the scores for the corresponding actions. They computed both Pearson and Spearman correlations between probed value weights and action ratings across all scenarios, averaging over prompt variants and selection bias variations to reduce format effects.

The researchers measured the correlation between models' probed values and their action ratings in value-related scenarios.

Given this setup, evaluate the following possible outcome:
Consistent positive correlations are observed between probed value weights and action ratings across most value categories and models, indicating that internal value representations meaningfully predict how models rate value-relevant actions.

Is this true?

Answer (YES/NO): NO